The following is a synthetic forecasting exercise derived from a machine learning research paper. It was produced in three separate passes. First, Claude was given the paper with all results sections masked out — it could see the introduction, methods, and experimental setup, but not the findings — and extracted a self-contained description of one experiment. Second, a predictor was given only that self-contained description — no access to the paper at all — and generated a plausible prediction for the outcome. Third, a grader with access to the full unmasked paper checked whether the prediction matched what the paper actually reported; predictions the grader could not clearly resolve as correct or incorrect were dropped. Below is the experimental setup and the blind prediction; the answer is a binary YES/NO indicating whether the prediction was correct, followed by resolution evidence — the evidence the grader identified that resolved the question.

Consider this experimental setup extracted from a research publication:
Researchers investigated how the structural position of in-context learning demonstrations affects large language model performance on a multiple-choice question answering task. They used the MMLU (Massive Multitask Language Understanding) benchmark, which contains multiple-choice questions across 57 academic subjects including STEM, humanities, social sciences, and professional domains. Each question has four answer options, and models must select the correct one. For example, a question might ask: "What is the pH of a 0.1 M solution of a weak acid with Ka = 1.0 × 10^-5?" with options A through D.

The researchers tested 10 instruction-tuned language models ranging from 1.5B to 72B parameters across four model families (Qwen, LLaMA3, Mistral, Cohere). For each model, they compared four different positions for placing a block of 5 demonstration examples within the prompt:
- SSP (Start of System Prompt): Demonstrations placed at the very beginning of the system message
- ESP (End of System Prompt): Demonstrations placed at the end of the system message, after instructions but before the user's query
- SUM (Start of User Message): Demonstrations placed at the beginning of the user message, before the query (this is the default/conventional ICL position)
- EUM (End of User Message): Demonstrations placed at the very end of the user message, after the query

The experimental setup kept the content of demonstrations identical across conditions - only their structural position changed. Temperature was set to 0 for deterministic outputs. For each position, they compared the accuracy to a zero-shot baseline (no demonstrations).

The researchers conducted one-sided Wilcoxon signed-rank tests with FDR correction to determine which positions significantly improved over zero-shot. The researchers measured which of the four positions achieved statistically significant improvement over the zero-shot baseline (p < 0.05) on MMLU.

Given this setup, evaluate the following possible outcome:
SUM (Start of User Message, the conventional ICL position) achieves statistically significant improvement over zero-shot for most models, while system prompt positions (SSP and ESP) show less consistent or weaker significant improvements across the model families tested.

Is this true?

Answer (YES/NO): NO